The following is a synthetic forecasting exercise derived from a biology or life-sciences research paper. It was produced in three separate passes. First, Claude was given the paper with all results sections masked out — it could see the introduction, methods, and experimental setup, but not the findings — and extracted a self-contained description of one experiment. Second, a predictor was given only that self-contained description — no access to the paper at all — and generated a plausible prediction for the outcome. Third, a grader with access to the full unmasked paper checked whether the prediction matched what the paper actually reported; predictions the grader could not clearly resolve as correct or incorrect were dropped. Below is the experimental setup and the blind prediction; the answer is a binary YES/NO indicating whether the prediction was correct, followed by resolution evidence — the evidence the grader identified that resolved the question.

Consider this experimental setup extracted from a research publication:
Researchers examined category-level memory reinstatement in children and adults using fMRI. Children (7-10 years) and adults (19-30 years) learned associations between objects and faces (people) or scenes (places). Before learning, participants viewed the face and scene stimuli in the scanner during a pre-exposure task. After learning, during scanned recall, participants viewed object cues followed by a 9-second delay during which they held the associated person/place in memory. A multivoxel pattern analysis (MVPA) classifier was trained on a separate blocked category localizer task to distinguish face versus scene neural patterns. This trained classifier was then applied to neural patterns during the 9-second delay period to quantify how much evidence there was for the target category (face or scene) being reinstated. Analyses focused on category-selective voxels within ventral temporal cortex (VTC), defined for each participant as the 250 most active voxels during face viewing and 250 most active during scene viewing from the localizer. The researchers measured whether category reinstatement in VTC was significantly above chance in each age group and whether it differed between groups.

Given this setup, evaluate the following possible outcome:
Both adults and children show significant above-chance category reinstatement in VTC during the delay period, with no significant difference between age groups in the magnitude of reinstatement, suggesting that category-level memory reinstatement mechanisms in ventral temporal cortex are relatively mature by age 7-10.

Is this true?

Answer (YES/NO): NO